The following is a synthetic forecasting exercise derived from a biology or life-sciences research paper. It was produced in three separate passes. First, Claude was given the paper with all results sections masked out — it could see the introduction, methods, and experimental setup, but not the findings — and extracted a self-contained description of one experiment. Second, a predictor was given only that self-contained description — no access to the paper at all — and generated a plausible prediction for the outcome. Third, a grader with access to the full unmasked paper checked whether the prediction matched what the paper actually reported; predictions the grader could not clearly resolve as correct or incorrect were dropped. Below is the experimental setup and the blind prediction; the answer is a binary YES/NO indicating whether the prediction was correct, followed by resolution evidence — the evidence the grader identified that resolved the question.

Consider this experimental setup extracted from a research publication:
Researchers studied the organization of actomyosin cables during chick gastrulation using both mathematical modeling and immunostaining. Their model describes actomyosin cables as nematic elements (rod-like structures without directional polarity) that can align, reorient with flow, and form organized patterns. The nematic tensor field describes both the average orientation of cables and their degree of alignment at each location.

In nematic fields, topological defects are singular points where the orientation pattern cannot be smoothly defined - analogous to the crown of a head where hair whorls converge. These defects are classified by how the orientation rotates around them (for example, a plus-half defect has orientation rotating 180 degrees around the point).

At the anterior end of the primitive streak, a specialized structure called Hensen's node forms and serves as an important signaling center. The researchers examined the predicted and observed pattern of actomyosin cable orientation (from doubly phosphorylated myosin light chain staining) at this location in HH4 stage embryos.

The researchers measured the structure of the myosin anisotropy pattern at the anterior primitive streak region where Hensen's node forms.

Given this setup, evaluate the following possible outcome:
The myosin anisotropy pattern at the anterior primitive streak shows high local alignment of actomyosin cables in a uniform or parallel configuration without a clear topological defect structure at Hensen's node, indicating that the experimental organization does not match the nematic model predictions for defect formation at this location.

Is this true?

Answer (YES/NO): NO